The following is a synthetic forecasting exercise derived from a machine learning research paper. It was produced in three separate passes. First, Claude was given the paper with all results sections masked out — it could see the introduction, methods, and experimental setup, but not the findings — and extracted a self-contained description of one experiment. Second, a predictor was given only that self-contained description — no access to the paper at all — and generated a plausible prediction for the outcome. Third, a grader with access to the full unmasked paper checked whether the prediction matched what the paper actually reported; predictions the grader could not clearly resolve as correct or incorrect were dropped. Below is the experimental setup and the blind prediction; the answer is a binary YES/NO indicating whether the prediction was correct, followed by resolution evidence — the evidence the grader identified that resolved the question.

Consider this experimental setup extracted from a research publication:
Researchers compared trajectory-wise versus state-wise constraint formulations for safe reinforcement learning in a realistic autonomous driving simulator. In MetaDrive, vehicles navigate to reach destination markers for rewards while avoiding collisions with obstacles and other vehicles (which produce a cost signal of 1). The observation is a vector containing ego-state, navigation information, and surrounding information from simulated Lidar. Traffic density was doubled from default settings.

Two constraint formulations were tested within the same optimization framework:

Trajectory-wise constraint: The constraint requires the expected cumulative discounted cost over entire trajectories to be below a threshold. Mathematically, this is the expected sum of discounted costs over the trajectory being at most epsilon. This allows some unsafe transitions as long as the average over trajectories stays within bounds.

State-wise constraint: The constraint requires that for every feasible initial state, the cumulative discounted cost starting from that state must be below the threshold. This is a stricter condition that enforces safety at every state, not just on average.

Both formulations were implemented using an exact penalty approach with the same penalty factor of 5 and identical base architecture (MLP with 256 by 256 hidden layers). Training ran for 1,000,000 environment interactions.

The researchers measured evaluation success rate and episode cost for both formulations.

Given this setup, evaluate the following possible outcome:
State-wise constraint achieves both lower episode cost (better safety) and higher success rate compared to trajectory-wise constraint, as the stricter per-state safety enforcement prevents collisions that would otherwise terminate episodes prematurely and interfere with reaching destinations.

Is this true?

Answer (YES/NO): NO